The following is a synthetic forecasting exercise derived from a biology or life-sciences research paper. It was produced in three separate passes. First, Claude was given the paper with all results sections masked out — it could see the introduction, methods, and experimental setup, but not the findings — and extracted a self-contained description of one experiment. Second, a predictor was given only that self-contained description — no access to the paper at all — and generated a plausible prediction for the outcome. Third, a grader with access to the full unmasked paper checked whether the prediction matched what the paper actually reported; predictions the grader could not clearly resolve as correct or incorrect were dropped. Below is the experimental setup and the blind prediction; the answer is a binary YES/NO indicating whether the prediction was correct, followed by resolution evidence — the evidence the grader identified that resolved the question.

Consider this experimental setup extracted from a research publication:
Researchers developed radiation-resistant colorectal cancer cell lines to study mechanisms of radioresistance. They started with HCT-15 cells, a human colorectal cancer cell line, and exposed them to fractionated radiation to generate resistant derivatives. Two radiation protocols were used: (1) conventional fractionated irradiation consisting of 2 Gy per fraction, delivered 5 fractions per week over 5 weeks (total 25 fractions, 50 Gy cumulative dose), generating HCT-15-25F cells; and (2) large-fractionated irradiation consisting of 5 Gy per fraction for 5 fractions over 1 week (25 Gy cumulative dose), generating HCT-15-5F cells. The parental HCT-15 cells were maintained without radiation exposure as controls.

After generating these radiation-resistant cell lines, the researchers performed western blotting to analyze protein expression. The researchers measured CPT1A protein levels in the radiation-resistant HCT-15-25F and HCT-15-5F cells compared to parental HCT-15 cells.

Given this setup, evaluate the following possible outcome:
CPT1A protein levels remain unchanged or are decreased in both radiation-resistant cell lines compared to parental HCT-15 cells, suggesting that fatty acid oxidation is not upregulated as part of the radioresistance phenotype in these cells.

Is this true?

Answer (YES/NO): YES